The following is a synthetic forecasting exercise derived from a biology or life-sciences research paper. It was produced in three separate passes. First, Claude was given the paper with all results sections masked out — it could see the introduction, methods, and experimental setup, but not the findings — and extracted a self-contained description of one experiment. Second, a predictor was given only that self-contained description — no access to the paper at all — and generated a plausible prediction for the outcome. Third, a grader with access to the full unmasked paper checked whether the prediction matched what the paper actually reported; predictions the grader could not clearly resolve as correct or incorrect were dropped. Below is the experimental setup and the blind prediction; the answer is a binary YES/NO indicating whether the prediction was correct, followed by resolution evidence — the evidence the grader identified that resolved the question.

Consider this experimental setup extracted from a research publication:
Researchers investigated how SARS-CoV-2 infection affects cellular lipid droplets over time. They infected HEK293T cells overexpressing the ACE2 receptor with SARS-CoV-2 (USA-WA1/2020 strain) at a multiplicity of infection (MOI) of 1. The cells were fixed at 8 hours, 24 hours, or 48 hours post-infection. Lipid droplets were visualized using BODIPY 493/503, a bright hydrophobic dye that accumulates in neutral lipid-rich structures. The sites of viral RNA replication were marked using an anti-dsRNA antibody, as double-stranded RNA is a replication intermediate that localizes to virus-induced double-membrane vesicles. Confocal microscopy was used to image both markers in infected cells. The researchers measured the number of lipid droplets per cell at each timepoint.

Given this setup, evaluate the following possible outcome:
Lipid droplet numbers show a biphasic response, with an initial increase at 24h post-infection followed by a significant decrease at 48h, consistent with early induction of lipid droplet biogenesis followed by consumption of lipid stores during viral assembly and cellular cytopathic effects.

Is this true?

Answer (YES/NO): NO